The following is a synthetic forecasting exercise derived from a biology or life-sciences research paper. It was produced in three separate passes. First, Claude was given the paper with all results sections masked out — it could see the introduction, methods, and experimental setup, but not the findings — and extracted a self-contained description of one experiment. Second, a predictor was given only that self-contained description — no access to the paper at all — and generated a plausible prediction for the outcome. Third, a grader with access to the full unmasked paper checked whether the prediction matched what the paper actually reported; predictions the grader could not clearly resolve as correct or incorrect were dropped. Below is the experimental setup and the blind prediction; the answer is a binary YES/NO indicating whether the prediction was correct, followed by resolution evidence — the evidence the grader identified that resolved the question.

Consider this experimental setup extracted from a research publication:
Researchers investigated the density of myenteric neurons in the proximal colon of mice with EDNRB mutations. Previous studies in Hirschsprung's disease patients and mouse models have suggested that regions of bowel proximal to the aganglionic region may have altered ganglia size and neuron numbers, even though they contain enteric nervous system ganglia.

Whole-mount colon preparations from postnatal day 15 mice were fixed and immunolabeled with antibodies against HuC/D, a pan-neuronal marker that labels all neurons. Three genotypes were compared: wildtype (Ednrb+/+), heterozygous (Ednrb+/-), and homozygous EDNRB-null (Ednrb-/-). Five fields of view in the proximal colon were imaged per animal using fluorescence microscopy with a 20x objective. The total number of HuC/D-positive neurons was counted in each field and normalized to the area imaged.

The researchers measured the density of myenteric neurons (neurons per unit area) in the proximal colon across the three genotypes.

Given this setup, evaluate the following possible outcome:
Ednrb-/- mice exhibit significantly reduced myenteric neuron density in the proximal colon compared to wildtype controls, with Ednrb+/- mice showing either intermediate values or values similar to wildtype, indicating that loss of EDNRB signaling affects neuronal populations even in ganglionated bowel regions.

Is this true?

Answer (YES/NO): YES